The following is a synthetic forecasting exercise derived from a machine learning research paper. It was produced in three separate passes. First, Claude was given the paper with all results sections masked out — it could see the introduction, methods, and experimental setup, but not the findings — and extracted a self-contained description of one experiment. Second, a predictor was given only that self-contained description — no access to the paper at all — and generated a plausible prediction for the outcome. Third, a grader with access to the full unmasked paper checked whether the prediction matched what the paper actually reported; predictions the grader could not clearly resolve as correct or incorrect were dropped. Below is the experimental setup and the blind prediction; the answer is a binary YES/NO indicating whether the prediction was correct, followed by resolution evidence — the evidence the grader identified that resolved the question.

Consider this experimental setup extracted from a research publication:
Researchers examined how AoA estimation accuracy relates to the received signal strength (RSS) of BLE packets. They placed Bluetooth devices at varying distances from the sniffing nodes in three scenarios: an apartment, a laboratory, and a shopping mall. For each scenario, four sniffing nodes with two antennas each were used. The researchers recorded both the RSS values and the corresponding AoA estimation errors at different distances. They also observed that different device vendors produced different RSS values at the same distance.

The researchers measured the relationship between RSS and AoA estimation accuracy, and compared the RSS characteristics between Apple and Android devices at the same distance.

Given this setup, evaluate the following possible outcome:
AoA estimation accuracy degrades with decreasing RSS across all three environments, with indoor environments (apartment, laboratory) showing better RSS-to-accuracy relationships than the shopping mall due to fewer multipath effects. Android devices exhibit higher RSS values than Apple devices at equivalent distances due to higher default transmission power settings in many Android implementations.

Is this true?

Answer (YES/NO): NO